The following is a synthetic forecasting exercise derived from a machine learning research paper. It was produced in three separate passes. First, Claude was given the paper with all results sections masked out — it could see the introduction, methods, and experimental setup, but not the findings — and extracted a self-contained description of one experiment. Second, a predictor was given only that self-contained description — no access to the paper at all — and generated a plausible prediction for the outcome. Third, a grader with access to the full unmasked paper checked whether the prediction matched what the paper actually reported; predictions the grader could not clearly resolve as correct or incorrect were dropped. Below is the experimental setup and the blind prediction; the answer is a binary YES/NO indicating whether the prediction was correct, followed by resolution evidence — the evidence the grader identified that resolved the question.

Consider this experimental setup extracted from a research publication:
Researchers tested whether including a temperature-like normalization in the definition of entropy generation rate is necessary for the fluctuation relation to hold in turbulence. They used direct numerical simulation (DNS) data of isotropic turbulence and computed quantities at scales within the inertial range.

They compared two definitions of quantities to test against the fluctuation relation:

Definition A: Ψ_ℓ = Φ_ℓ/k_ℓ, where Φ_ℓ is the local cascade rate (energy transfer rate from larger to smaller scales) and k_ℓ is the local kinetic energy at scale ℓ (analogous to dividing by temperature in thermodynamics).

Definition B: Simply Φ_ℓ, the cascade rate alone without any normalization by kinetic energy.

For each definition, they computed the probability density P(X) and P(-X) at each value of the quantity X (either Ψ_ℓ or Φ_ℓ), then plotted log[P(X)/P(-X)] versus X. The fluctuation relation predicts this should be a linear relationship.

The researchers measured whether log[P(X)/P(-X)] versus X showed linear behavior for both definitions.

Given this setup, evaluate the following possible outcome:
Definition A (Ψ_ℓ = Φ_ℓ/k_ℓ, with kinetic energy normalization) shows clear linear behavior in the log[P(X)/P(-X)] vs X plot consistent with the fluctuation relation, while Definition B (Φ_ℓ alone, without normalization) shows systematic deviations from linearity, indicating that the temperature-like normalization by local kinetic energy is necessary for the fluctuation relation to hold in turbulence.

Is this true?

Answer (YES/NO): YES